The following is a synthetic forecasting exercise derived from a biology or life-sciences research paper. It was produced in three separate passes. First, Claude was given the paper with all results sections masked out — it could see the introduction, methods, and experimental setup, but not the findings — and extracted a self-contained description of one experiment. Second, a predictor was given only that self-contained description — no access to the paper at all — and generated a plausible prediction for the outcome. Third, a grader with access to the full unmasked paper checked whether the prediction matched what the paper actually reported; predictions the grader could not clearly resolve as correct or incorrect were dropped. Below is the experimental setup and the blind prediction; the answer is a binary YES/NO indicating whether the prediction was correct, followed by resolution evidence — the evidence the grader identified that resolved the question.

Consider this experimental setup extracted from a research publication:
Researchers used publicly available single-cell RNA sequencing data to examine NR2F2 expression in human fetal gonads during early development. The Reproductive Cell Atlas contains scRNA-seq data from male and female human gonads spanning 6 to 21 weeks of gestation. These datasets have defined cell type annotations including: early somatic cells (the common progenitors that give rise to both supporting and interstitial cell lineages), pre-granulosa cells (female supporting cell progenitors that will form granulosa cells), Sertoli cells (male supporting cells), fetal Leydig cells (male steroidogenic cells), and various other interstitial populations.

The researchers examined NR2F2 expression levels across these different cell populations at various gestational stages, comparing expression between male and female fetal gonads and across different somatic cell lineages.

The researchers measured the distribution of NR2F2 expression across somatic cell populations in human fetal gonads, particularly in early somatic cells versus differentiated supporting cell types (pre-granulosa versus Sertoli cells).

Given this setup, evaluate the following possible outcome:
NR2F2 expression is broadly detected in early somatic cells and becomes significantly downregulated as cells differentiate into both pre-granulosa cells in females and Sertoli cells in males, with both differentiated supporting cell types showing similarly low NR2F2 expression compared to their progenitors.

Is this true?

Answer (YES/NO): NO